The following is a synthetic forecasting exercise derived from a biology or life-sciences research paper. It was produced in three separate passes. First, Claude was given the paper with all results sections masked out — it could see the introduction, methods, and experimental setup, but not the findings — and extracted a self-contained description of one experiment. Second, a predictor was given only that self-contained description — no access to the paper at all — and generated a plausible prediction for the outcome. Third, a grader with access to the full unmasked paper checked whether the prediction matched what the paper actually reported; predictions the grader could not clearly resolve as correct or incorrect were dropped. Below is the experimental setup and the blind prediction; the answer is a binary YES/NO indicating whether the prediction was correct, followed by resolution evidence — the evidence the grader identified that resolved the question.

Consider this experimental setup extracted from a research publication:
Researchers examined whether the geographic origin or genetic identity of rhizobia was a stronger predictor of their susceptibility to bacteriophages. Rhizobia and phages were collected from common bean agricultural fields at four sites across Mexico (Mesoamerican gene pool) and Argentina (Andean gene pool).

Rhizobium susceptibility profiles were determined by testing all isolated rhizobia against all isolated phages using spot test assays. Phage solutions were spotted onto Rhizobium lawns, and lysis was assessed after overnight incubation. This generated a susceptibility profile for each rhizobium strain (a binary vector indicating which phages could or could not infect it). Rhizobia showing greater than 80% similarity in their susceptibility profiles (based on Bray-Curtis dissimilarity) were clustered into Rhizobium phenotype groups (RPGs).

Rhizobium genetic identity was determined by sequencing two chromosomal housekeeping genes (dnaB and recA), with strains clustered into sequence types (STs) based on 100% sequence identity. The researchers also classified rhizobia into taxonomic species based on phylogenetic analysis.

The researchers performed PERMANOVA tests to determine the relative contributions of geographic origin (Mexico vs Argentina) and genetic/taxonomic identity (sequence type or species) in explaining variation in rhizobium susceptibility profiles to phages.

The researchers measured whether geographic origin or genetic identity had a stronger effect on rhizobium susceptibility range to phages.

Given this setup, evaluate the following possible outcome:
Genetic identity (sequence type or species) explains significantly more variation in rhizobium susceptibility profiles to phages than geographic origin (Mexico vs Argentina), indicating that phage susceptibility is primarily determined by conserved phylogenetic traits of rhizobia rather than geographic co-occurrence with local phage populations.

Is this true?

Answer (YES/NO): NO